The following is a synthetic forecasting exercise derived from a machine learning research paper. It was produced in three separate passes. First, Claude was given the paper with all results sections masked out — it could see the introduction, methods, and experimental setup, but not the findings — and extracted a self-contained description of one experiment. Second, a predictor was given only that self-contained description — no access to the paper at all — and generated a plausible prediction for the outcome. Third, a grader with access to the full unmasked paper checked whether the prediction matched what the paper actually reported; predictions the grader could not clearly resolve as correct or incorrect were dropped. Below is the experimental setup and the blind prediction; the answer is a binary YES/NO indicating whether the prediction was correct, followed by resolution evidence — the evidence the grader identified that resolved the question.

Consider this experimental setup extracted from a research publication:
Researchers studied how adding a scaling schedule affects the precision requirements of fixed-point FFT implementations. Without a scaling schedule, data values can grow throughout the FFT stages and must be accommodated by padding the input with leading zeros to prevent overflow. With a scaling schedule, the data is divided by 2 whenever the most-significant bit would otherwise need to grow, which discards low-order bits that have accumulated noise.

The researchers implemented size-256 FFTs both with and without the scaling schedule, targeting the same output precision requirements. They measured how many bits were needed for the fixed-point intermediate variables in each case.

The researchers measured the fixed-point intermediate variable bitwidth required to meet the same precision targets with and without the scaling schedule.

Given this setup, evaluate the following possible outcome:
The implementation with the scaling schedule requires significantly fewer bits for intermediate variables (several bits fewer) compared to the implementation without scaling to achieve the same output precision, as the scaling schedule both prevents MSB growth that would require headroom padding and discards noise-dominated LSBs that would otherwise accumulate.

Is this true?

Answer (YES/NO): NO